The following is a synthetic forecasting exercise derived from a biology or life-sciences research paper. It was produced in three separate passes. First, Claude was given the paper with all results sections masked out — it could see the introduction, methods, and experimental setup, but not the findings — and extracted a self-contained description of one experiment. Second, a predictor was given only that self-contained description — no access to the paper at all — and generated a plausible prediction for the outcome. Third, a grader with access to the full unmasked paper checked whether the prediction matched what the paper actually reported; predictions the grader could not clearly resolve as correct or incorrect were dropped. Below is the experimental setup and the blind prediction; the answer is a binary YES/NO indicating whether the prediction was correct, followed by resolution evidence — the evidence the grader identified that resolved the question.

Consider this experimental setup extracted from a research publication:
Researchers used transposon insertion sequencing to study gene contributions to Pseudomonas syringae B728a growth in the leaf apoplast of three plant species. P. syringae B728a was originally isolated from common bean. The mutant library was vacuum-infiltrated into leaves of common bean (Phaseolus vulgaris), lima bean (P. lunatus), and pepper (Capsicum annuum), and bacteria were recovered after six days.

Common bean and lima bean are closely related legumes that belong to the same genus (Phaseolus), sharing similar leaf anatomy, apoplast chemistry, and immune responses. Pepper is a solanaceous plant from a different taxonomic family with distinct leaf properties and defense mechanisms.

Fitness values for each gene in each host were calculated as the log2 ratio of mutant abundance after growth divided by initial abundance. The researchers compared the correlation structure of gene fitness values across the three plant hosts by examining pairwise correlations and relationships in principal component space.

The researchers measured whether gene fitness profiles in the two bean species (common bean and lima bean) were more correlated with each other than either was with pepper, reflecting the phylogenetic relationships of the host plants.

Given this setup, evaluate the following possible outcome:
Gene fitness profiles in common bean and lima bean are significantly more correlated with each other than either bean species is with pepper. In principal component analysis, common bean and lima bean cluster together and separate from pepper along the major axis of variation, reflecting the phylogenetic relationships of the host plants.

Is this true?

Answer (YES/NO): YES